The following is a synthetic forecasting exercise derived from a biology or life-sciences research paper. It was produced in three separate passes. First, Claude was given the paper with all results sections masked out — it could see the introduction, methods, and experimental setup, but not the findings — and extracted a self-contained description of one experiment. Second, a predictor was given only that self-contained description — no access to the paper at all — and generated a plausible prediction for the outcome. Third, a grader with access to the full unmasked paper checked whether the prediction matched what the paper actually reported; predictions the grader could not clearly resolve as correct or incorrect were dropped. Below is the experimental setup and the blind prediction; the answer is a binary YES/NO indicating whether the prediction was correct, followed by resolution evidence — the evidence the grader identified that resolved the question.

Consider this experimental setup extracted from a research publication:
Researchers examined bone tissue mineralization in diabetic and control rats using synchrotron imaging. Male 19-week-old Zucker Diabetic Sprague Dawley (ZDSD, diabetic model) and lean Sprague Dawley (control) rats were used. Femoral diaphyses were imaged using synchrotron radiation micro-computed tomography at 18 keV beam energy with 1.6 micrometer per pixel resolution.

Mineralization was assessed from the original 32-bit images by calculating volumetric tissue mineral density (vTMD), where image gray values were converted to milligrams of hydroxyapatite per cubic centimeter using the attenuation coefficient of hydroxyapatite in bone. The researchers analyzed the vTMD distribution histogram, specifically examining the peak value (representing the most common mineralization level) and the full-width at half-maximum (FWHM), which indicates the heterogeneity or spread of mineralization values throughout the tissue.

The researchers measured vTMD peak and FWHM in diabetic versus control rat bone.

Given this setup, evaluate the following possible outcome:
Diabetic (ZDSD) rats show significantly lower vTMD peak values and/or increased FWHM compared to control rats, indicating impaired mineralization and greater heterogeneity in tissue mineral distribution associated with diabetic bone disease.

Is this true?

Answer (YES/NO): NO